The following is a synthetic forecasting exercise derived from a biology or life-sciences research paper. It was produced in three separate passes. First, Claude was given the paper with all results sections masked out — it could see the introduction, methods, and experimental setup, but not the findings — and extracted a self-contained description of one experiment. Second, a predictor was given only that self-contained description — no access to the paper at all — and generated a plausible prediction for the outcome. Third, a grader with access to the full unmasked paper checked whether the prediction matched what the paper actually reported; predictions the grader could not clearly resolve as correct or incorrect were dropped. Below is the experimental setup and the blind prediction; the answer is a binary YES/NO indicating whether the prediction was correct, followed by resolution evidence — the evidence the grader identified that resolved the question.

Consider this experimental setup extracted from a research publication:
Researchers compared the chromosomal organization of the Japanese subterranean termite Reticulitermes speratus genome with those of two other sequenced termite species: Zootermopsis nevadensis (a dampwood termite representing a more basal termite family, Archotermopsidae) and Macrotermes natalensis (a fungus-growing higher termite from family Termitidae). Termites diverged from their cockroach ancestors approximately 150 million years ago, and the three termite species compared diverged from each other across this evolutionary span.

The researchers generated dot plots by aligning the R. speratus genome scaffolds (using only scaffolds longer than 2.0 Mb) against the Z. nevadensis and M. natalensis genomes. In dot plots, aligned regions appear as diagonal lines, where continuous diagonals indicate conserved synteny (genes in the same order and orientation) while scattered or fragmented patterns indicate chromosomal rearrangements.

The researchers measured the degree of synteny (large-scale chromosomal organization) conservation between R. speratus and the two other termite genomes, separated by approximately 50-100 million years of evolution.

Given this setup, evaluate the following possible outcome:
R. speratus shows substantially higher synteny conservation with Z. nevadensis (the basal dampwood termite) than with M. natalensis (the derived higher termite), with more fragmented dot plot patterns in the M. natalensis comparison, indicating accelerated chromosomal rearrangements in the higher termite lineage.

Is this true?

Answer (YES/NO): NO